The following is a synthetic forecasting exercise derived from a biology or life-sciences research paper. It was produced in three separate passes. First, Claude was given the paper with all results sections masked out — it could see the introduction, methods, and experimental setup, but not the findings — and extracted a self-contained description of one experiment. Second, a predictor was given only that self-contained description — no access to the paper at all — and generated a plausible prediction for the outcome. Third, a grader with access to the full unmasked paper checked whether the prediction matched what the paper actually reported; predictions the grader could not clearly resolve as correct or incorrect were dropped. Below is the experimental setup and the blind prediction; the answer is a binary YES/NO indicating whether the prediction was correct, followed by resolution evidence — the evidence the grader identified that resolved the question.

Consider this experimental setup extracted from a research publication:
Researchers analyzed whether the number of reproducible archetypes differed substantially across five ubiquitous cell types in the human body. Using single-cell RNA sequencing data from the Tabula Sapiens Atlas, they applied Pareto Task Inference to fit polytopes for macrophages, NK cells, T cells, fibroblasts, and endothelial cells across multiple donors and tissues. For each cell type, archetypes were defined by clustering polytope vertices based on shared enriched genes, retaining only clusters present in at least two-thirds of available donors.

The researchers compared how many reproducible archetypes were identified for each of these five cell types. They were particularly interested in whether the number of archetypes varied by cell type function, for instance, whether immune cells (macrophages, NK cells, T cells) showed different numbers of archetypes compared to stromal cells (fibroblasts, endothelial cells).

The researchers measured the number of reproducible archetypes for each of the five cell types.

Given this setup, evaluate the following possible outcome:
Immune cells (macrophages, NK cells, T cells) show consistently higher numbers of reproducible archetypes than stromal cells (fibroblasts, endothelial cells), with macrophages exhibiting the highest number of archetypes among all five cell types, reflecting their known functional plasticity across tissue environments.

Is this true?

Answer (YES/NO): NO